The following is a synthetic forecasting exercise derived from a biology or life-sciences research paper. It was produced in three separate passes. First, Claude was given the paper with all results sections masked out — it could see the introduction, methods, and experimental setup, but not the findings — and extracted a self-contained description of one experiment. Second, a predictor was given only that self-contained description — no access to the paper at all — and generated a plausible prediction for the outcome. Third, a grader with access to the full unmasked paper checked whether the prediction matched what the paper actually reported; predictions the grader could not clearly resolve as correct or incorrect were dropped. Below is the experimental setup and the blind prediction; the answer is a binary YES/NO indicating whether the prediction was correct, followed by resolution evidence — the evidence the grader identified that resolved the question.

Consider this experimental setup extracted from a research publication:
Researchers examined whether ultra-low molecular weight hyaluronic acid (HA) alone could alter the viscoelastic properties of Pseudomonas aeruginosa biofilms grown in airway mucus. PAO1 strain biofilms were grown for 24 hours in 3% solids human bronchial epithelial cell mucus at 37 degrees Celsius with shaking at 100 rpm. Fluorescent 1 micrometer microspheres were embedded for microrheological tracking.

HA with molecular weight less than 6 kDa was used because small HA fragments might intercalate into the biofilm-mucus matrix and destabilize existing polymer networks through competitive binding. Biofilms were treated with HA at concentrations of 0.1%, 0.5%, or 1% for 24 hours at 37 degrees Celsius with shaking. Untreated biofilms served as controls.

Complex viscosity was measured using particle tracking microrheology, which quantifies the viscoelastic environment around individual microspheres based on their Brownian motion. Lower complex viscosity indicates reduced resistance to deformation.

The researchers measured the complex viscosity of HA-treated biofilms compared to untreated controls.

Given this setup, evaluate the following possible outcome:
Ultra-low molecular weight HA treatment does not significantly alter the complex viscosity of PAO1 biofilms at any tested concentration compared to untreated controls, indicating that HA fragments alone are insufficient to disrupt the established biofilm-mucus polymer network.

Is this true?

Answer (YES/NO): NO